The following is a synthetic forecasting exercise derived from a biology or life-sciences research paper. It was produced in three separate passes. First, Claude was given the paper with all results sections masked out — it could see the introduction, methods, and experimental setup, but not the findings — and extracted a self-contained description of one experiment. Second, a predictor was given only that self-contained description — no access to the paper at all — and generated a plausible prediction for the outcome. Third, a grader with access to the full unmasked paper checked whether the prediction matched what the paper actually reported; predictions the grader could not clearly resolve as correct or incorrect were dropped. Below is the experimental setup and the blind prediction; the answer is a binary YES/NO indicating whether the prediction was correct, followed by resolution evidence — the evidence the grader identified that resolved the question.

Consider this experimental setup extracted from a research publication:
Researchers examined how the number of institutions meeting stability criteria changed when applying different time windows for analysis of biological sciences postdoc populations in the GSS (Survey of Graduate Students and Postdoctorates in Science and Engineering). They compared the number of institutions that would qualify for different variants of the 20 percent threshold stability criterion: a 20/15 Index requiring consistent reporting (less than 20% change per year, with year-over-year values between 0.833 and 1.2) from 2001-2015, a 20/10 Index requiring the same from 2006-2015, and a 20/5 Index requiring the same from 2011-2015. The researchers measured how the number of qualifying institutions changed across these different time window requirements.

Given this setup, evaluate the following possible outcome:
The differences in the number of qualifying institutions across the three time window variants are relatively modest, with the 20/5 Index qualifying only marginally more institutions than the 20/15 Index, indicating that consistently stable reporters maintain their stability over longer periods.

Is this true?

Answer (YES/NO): NO